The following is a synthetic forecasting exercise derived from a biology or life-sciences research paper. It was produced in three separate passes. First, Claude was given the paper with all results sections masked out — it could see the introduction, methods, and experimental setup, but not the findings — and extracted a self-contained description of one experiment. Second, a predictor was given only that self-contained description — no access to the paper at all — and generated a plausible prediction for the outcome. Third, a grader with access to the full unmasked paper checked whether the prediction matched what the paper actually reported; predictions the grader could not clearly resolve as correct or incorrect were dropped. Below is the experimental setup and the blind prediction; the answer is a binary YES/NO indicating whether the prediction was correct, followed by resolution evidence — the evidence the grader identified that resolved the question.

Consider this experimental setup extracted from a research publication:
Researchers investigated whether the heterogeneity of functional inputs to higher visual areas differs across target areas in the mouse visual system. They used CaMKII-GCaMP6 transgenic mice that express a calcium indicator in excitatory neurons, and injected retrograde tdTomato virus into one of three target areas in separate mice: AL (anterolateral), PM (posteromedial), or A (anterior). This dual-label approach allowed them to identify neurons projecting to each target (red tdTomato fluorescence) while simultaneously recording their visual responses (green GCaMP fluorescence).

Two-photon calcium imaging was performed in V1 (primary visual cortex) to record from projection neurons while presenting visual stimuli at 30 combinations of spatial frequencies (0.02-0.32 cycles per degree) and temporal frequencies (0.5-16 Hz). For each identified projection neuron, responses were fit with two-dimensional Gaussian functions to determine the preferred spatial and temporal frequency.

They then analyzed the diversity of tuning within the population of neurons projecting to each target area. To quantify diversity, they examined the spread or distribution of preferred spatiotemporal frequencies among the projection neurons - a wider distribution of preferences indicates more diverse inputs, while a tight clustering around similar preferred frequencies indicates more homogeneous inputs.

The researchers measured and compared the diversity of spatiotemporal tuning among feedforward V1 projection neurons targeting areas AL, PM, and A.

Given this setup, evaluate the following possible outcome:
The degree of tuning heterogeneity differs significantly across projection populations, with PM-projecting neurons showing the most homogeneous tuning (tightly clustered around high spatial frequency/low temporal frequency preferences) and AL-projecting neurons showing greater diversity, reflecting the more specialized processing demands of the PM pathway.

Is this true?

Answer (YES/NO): NO